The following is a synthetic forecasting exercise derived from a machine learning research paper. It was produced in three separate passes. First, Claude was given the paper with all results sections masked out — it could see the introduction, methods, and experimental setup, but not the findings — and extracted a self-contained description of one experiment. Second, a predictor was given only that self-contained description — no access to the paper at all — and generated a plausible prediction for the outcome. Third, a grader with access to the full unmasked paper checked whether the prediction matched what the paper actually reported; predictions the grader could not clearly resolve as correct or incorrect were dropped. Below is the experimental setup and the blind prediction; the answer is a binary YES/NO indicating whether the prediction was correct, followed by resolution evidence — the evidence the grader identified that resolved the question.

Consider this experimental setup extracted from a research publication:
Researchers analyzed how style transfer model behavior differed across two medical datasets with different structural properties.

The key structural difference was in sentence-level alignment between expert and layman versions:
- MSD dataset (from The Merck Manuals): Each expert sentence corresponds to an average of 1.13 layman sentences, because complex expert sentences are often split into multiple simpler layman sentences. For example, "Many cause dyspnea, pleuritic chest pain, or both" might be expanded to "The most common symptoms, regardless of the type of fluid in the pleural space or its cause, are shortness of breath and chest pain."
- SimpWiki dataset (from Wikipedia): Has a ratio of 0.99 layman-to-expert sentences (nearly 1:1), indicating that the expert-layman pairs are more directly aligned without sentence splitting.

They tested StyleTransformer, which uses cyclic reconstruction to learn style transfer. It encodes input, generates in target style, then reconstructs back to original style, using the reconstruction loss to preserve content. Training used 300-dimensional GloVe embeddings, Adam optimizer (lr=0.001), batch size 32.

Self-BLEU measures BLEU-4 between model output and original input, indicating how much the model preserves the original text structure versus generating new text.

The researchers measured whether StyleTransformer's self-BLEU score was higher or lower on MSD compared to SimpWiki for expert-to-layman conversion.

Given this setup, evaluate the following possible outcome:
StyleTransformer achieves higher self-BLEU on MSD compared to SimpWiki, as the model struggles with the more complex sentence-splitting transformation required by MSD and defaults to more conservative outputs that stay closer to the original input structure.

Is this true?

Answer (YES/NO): NO